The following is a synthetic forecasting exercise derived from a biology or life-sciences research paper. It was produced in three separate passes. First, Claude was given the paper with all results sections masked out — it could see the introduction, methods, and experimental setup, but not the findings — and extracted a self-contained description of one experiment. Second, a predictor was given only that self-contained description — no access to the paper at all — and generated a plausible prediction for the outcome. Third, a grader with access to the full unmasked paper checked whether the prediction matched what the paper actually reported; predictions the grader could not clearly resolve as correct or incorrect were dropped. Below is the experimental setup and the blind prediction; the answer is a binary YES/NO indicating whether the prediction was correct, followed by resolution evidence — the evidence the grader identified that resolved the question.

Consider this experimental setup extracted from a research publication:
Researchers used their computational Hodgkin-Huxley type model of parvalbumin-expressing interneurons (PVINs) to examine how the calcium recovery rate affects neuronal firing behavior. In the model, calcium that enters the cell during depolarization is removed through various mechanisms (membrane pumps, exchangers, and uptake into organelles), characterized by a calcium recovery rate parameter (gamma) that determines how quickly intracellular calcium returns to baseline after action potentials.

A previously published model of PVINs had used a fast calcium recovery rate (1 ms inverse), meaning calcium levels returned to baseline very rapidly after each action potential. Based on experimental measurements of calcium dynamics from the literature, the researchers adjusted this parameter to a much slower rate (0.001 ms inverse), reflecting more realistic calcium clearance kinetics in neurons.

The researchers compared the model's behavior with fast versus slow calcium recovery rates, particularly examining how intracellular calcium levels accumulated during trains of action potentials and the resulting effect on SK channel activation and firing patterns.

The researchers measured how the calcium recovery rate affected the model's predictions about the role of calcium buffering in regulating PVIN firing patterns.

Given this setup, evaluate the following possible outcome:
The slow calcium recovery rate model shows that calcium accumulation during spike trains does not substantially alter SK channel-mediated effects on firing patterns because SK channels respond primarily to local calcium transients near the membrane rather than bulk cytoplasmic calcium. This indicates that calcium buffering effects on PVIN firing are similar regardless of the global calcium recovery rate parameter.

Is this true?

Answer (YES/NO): NO